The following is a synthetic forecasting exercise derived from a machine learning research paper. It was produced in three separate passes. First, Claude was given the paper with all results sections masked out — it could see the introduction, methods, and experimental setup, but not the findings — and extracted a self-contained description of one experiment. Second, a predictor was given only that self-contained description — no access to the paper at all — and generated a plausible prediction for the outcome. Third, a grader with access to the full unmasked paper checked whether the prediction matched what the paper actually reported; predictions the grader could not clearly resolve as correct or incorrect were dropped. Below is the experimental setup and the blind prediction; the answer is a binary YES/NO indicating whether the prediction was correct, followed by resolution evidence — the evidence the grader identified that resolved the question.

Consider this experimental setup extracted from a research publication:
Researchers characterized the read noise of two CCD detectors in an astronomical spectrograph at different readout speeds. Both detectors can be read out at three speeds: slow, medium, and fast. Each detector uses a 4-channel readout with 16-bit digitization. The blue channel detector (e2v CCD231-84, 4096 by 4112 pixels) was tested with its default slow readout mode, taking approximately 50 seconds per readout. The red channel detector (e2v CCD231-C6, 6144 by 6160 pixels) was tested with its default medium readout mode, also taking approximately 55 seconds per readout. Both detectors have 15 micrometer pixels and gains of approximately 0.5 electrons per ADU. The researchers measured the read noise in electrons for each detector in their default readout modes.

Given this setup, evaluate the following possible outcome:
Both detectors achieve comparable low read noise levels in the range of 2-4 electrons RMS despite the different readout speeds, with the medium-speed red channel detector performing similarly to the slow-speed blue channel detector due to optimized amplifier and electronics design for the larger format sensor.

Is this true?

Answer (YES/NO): YES